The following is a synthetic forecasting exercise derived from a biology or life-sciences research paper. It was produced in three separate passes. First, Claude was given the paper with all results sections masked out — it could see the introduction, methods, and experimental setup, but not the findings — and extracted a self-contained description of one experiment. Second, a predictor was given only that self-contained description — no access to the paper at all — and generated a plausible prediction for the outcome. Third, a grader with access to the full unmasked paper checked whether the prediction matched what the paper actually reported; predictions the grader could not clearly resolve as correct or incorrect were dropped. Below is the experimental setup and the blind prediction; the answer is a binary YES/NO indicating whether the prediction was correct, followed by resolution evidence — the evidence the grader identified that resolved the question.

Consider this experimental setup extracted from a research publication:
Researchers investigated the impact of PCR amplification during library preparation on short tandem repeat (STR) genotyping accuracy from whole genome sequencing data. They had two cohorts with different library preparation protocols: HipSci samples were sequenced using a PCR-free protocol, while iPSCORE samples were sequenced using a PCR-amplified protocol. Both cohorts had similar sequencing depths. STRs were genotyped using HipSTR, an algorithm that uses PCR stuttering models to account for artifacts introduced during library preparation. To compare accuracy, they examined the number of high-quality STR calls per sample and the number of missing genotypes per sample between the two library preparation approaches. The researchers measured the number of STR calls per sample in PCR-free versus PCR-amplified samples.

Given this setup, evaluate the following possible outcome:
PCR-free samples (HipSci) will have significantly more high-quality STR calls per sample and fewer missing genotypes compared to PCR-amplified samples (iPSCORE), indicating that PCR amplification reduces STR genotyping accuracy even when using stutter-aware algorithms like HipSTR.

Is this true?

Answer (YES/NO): YES